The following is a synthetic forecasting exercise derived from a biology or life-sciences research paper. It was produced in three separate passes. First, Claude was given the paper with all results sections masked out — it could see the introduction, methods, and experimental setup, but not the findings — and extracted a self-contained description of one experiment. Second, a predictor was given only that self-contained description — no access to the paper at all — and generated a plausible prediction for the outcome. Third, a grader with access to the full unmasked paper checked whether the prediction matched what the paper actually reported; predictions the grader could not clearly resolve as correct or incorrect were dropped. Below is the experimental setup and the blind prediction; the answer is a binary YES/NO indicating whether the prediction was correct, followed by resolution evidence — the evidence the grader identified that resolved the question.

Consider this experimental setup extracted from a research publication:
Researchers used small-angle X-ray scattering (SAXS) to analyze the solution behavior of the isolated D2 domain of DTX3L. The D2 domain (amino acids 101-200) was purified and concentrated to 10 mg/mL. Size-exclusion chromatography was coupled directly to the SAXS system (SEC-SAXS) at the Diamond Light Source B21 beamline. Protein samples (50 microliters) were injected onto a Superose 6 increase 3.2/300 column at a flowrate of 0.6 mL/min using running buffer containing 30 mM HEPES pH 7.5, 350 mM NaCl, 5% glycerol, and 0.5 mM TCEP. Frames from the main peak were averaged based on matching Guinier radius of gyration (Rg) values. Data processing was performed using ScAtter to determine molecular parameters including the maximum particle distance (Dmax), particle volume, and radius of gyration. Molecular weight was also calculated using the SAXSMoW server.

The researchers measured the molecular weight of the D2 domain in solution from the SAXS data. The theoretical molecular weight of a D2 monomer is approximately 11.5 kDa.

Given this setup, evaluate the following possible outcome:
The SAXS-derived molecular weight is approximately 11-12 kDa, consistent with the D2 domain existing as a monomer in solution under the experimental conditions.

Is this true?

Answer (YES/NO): NO